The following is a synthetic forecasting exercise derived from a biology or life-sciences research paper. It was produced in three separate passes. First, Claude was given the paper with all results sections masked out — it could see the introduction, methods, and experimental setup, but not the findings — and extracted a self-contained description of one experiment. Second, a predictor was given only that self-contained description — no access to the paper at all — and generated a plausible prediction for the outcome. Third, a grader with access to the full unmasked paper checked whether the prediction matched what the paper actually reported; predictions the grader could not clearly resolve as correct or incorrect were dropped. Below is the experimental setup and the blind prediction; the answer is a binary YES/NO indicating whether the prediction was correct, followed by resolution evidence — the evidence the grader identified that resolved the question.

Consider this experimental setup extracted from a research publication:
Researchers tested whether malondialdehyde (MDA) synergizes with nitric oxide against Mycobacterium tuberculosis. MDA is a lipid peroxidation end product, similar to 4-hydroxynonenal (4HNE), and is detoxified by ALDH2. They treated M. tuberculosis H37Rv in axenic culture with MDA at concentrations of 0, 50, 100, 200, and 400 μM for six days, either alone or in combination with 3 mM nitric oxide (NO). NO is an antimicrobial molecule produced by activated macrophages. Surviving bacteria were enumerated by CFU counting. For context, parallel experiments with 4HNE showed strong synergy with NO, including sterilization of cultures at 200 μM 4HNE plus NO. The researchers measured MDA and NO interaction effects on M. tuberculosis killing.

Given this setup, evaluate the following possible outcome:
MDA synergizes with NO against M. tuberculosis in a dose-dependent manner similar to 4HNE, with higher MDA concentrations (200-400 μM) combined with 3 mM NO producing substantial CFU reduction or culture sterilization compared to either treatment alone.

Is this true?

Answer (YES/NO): NO